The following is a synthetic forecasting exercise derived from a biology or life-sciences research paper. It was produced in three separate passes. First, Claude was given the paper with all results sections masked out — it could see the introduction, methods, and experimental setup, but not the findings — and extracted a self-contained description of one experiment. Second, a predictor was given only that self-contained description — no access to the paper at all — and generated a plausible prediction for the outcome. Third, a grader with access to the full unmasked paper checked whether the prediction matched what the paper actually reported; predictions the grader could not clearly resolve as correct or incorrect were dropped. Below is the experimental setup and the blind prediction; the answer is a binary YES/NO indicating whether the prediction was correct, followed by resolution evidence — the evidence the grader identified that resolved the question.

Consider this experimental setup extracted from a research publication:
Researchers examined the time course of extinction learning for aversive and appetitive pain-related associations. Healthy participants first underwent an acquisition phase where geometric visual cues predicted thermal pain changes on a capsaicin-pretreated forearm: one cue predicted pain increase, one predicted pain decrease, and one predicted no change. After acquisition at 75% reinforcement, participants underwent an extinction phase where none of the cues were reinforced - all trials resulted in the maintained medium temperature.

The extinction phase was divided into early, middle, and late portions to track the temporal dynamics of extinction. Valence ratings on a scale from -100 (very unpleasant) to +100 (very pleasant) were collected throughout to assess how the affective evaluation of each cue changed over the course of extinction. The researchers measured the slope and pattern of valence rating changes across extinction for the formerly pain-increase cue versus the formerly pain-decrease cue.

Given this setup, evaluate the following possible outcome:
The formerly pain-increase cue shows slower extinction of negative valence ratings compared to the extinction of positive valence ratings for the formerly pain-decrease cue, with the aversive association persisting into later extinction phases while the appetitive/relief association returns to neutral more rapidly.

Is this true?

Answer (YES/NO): NO